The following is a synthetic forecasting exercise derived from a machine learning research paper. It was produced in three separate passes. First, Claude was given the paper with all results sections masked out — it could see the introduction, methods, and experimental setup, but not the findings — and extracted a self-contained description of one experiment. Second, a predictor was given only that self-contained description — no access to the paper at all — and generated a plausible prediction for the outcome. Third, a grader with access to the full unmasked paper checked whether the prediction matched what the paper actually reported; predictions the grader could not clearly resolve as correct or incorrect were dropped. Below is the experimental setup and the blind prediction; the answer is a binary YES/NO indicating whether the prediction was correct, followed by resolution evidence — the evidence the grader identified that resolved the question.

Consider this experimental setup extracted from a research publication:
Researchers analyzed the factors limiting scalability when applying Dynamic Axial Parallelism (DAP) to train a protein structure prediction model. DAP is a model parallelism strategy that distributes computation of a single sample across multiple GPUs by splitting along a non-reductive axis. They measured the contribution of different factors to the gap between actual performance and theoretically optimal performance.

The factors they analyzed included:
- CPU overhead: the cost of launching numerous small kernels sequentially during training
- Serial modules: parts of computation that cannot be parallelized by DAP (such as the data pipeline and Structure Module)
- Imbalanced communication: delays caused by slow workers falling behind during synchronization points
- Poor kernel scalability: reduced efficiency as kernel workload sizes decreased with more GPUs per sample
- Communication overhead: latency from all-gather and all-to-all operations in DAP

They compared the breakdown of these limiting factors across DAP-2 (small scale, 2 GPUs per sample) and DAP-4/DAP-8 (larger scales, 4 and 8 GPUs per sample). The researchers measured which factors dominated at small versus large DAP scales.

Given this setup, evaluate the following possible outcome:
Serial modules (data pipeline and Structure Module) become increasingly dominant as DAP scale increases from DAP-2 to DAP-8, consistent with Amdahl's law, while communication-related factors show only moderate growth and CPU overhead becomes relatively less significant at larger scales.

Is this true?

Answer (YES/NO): NO